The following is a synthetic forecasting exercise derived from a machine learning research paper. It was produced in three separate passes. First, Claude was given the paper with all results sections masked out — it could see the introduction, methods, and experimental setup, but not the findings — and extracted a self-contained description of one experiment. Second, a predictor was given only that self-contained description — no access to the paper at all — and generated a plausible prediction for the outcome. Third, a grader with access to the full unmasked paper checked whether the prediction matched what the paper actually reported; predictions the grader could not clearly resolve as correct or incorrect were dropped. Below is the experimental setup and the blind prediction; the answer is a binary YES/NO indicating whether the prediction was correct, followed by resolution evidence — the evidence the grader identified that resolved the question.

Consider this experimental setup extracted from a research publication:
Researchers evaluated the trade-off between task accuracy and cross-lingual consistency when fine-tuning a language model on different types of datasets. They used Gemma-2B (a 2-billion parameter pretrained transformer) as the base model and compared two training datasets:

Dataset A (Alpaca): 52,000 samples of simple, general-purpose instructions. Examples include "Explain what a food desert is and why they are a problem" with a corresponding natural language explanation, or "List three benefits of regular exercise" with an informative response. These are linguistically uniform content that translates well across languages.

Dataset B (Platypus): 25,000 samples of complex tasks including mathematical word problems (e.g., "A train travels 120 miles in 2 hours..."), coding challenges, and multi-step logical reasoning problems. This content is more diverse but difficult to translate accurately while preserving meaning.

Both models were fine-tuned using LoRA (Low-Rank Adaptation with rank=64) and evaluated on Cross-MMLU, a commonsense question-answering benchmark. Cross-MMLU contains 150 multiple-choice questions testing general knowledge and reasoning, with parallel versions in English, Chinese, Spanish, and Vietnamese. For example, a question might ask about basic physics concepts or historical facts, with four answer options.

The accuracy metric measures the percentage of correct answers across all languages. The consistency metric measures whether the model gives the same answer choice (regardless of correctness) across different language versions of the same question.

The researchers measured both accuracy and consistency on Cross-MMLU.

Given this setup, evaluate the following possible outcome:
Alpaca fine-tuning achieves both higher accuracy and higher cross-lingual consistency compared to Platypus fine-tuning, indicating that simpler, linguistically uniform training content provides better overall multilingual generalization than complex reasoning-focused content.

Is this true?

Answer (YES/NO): NO